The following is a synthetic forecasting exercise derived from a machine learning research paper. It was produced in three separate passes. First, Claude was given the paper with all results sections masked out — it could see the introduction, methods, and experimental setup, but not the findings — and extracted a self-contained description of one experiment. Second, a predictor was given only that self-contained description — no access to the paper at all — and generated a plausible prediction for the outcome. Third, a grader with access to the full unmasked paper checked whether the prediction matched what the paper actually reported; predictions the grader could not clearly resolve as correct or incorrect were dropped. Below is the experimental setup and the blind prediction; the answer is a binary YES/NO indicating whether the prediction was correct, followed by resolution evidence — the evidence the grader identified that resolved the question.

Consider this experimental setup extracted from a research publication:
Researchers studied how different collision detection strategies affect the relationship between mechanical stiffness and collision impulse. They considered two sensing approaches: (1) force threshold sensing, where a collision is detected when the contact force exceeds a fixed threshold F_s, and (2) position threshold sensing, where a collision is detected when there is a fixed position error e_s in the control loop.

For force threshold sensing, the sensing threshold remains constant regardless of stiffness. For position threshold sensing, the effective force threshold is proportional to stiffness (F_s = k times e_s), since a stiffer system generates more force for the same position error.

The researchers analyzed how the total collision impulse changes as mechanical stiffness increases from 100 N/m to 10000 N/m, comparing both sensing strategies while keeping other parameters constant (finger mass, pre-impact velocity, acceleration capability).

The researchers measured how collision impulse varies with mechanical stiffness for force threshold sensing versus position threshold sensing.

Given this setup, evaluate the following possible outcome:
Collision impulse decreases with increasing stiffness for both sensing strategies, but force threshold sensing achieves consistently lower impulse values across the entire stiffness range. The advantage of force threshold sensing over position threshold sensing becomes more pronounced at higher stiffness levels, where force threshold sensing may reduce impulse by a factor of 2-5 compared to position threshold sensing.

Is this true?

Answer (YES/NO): NO